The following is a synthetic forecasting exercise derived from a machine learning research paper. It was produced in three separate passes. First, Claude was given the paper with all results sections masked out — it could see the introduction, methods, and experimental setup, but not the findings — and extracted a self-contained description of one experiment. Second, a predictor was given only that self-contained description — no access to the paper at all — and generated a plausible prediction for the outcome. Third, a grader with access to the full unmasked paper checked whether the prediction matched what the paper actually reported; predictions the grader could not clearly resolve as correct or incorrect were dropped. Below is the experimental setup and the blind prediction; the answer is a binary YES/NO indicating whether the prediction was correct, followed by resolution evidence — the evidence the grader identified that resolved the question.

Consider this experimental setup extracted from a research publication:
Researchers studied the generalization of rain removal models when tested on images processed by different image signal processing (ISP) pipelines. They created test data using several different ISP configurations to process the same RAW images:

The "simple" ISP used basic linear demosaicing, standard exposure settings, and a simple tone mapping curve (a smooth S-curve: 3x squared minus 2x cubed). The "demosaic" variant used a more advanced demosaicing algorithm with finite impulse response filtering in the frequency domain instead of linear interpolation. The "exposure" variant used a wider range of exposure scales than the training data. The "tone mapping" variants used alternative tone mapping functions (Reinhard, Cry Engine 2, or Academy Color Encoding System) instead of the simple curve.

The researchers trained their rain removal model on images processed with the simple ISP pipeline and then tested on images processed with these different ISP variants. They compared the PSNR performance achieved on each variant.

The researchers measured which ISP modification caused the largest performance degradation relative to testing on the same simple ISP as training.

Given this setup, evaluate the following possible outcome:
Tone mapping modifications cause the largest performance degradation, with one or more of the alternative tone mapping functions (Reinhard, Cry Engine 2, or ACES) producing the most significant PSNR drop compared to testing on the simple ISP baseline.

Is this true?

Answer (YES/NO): NO